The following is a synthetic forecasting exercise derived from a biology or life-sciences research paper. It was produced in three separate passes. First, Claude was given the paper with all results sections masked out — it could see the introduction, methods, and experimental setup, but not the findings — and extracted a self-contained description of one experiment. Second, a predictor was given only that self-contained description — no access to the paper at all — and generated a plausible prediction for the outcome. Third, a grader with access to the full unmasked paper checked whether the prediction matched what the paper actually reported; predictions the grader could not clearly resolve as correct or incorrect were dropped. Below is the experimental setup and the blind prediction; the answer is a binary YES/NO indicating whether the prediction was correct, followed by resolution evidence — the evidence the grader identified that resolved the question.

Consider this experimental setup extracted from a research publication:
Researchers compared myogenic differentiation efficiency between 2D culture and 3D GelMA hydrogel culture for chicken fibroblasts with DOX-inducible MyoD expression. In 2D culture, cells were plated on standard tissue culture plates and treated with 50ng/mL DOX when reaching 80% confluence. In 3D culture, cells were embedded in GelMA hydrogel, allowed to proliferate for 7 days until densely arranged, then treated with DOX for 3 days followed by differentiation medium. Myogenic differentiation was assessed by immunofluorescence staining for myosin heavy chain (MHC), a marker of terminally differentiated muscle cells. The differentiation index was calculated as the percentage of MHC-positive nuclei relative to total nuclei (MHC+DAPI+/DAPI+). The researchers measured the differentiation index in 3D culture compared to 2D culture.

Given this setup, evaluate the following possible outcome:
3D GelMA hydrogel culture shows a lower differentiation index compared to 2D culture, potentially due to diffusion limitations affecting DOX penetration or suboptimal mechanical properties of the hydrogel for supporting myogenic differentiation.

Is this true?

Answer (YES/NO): NO